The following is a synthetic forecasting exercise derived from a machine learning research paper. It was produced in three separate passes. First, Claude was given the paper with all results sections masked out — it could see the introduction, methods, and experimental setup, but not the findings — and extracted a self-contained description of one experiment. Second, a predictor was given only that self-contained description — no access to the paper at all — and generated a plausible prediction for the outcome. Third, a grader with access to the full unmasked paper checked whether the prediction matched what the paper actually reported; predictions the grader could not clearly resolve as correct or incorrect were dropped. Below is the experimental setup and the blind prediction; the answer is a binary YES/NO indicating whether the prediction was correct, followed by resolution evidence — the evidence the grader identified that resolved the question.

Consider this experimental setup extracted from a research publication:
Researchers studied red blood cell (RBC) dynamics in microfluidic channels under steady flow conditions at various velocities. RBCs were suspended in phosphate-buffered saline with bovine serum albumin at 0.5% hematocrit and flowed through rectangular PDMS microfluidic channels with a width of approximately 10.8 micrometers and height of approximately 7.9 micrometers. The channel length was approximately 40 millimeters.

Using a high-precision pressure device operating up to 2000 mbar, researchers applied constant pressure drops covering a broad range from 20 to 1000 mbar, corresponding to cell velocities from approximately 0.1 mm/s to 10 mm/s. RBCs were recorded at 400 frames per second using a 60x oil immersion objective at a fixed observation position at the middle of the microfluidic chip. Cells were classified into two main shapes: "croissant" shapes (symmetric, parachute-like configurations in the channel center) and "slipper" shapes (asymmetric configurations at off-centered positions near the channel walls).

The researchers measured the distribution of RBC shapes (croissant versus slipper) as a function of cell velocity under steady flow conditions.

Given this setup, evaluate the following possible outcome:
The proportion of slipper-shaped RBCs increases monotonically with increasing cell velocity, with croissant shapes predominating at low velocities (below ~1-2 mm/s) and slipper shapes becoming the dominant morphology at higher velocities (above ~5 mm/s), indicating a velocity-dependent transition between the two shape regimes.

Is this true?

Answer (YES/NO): YES